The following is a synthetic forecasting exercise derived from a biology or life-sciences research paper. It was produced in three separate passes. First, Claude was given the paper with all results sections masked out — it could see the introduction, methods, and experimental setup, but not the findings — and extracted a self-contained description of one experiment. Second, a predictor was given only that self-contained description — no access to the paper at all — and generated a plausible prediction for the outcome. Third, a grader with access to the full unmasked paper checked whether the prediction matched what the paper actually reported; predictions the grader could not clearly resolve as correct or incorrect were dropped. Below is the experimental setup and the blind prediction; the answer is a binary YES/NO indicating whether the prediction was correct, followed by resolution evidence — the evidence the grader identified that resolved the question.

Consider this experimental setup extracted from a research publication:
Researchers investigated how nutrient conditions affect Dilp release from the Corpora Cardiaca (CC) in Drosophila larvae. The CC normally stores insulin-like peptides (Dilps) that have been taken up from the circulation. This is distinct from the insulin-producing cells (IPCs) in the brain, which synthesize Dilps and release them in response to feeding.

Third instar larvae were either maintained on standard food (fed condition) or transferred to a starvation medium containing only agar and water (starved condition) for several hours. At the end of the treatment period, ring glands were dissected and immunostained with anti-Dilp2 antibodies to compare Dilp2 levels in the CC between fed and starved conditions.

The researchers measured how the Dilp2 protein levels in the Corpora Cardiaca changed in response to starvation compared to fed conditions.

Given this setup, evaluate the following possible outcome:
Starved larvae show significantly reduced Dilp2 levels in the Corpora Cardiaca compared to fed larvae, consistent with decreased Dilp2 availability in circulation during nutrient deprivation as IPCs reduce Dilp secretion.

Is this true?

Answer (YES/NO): NO